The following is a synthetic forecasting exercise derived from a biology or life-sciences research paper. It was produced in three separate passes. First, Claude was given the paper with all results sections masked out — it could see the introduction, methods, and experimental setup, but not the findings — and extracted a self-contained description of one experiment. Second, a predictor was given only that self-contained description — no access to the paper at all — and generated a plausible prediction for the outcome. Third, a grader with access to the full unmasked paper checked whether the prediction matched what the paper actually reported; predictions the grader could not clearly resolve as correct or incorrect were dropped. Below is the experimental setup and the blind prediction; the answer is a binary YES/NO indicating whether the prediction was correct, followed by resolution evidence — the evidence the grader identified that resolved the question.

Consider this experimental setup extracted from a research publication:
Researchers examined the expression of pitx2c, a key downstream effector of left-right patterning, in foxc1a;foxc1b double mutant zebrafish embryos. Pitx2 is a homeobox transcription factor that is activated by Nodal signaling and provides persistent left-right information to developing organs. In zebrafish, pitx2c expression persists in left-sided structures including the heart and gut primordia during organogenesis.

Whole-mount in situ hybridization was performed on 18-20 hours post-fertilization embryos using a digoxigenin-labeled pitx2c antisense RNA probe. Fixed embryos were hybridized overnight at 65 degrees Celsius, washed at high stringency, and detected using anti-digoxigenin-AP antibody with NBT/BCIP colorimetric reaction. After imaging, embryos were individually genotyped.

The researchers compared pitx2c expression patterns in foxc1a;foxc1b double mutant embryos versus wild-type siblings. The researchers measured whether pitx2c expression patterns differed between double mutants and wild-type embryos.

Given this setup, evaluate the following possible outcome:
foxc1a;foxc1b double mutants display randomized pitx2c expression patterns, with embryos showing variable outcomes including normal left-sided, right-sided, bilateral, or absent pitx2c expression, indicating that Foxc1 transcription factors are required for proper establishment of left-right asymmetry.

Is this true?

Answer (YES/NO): NO